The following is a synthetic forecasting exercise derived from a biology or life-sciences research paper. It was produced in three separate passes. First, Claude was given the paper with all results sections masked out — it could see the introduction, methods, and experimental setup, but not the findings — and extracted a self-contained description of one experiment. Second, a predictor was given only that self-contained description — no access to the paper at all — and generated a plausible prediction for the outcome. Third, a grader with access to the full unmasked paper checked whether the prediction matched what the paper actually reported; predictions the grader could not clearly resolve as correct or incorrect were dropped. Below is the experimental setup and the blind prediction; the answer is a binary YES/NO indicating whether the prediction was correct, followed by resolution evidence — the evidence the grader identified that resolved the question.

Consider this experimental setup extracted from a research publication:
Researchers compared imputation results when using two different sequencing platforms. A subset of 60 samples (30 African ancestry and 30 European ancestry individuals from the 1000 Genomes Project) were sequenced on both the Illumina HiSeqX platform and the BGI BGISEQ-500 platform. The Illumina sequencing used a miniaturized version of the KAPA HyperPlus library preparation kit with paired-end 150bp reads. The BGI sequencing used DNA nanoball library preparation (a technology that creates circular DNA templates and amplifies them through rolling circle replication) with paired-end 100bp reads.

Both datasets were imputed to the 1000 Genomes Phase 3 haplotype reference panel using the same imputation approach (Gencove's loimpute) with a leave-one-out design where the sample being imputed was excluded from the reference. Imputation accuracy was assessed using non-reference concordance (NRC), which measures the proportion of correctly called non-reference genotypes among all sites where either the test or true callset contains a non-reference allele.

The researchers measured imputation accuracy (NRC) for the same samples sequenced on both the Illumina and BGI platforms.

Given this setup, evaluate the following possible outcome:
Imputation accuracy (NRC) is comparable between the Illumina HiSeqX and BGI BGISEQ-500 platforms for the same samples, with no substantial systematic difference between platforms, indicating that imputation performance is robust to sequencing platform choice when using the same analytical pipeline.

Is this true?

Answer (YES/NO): NO